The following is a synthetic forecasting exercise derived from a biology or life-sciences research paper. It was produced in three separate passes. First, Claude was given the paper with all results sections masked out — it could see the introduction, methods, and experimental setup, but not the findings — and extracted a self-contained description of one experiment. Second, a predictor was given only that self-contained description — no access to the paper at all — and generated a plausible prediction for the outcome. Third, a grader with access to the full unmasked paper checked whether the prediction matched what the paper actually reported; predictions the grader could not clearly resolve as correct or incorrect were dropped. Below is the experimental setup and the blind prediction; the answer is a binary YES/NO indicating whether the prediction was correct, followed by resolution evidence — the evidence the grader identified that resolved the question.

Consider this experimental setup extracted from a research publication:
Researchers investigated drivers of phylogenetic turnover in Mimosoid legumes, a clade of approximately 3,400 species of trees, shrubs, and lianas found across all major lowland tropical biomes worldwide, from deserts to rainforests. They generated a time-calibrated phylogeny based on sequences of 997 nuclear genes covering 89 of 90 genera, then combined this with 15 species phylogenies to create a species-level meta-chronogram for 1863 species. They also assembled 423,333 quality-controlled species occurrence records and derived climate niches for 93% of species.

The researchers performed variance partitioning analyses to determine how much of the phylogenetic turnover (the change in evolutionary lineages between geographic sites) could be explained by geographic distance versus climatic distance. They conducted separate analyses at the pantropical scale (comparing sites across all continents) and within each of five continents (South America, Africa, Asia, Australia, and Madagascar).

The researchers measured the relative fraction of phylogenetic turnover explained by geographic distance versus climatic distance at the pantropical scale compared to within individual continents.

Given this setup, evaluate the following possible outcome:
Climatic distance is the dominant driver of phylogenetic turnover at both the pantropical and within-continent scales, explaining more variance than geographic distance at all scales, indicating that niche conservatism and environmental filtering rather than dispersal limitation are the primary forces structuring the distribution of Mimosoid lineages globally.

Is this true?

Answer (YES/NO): NO